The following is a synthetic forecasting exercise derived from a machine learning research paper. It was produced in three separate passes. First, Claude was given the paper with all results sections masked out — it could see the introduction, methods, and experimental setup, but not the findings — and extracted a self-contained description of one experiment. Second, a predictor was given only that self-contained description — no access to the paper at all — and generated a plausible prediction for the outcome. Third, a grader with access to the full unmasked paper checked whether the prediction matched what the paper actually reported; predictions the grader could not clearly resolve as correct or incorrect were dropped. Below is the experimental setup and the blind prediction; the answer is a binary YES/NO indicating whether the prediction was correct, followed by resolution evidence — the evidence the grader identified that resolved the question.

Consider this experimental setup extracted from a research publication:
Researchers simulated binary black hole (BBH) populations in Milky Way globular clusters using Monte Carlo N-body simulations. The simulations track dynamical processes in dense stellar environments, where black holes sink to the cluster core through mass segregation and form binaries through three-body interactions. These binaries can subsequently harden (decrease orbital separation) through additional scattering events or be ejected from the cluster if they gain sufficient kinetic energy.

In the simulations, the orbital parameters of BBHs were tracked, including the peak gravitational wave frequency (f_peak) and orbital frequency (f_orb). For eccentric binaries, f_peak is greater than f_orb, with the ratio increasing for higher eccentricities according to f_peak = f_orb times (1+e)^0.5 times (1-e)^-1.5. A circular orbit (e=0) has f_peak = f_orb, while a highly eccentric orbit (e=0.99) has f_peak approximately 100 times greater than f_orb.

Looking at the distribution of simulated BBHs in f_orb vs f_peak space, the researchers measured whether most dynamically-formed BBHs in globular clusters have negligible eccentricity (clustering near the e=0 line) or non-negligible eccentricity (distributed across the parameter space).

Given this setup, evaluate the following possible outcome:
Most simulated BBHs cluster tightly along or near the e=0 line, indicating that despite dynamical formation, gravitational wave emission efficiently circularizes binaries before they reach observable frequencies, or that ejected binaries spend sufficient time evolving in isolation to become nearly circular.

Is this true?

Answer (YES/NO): NO